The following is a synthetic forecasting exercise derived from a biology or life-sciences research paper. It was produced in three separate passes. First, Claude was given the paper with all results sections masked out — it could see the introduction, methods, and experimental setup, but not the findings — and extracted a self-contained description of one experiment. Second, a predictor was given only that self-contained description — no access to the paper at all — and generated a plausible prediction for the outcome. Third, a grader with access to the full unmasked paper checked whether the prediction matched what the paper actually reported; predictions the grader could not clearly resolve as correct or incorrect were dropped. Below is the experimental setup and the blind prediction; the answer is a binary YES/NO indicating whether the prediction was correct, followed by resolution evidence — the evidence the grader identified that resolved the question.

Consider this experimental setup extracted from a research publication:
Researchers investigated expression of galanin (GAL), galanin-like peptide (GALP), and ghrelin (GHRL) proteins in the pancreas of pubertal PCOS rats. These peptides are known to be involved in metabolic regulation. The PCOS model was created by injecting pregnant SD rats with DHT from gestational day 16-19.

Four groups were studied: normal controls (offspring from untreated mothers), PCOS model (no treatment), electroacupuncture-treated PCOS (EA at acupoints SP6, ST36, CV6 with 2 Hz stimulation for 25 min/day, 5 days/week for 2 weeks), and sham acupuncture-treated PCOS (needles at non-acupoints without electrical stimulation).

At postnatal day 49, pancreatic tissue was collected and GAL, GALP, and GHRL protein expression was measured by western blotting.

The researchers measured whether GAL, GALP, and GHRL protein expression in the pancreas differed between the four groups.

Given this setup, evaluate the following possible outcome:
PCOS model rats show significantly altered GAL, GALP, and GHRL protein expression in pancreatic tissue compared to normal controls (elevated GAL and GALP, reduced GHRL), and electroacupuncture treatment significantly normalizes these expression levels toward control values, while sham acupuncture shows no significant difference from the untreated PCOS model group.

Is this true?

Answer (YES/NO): NO